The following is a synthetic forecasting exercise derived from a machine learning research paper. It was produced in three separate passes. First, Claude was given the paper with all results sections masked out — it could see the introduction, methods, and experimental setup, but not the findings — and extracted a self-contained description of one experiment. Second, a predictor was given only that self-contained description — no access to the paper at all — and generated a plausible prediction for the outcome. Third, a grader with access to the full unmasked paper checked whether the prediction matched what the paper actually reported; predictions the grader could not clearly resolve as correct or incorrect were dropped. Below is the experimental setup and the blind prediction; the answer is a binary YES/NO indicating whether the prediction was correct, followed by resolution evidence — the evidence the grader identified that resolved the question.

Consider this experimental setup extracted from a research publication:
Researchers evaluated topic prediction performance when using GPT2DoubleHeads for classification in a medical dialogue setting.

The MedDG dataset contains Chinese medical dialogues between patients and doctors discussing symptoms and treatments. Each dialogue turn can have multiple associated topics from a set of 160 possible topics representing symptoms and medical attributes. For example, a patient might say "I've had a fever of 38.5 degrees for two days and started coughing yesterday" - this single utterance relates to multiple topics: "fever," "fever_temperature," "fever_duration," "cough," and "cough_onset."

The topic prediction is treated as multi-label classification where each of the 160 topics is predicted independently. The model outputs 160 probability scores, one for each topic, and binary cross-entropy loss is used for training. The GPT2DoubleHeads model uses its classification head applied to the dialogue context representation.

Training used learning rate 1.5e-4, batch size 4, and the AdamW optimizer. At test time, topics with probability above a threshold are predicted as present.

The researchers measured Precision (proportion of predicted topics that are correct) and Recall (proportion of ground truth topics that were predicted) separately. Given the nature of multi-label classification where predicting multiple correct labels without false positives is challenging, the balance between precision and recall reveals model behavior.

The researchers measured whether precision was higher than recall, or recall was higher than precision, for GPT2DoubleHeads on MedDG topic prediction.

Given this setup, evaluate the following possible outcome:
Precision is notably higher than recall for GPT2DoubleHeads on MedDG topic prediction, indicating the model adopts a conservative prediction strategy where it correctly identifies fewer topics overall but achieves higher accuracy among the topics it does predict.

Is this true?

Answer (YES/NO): YES